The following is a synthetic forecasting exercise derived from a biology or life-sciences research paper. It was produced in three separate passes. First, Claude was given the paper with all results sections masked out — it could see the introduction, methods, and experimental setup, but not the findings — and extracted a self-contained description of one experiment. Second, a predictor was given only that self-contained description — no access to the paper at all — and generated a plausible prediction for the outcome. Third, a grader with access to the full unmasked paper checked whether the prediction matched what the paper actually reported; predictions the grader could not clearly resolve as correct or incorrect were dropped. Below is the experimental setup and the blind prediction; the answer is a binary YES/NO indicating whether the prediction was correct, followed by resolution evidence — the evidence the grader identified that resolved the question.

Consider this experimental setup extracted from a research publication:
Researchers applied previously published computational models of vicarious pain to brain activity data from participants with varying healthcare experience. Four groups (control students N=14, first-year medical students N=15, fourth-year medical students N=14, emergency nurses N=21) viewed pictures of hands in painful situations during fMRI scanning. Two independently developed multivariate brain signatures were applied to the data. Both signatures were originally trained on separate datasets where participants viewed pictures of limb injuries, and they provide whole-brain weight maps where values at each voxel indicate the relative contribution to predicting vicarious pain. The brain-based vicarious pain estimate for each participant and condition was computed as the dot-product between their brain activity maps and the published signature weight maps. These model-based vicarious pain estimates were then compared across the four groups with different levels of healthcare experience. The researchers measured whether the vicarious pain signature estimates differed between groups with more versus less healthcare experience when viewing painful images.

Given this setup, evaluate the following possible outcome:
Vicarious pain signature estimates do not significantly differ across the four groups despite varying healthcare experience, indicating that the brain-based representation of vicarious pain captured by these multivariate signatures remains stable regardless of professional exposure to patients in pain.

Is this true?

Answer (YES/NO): NO